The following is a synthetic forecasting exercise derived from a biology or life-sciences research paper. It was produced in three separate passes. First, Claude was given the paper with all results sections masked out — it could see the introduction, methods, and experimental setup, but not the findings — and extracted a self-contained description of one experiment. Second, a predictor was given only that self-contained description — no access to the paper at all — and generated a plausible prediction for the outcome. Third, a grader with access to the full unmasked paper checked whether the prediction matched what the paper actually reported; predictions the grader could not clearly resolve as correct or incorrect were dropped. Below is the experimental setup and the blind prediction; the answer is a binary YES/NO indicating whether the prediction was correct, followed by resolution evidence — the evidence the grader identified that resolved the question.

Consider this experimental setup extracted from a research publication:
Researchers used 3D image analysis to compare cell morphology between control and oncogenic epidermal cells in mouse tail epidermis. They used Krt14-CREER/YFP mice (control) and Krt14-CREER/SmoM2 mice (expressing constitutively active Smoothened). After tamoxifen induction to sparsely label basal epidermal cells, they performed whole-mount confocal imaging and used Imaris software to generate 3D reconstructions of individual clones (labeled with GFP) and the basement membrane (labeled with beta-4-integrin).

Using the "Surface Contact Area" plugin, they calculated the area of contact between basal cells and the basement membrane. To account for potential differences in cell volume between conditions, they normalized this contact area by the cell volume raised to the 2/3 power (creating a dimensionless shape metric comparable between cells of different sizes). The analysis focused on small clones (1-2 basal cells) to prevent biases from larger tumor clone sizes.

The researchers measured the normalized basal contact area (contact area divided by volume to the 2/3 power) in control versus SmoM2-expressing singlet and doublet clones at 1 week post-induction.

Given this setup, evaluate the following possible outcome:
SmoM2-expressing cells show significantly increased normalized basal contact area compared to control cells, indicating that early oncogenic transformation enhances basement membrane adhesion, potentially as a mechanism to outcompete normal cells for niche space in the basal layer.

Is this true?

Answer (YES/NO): YES